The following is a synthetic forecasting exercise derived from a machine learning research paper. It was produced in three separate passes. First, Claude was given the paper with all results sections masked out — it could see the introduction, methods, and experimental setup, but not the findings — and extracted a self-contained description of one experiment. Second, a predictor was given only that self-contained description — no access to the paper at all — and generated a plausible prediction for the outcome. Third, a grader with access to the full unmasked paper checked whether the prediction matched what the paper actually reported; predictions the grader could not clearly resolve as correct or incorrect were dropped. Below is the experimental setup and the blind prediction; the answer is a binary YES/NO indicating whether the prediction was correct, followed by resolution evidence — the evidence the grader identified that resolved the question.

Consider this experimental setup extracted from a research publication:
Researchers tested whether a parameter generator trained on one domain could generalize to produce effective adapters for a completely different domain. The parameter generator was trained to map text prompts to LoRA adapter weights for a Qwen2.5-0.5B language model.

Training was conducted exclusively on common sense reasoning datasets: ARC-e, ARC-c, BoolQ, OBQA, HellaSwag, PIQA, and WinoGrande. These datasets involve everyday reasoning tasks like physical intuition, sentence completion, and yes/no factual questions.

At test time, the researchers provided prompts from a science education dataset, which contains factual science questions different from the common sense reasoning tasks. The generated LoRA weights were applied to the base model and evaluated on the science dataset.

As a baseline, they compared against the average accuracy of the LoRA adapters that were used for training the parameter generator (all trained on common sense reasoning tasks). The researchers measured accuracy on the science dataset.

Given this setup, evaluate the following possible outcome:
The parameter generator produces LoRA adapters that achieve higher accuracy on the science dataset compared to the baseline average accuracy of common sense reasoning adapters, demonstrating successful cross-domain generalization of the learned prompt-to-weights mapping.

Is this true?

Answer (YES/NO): YES